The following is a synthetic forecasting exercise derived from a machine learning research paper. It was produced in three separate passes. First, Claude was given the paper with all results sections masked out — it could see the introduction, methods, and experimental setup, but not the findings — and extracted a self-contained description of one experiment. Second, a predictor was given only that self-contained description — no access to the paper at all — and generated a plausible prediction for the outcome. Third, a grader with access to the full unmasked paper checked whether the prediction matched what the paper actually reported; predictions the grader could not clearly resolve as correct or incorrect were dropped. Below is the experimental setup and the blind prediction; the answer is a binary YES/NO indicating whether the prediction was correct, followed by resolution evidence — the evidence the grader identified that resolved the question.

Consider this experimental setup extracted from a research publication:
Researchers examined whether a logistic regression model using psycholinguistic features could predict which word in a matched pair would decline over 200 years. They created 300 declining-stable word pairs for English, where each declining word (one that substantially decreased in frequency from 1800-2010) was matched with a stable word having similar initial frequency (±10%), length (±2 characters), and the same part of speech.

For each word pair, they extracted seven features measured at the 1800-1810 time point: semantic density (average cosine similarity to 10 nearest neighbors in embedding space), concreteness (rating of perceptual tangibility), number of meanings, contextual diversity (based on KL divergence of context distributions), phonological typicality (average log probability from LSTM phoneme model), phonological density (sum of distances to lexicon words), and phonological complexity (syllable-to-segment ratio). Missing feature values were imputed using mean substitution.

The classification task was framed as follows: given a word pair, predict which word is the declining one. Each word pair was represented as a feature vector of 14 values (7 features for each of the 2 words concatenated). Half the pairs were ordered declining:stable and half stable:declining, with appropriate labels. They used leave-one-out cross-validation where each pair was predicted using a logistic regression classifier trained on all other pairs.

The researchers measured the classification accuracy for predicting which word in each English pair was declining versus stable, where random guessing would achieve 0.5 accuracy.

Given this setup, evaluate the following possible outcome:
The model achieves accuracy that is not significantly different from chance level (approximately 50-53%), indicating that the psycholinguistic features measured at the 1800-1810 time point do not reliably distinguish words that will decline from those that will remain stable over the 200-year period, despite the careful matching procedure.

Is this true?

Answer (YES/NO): NO